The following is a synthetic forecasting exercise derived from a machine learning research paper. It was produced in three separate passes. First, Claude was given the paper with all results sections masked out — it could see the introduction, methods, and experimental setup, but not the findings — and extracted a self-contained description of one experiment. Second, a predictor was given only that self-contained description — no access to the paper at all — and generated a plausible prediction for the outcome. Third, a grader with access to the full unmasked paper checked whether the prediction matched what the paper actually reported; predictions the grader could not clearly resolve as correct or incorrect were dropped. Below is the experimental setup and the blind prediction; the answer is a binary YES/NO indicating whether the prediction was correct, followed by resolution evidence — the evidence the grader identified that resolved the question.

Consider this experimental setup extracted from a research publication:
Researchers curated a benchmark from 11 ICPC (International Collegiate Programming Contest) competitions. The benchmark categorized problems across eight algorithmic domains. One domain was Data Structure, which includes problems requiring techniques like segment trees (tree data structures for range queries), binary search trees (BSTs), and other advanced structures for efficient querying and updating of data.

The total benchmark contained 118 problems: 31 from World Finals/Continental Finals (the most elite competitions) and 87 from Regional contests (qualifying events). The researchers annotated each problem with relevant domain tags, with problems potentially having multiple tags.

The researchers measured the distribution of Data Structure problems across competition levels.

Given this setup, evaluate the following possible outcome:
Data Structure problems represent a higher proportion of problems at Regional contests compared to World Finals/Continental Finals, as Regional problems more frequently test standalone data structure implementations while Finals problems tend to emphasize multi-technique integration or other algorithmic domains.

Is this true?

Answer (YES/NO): YES